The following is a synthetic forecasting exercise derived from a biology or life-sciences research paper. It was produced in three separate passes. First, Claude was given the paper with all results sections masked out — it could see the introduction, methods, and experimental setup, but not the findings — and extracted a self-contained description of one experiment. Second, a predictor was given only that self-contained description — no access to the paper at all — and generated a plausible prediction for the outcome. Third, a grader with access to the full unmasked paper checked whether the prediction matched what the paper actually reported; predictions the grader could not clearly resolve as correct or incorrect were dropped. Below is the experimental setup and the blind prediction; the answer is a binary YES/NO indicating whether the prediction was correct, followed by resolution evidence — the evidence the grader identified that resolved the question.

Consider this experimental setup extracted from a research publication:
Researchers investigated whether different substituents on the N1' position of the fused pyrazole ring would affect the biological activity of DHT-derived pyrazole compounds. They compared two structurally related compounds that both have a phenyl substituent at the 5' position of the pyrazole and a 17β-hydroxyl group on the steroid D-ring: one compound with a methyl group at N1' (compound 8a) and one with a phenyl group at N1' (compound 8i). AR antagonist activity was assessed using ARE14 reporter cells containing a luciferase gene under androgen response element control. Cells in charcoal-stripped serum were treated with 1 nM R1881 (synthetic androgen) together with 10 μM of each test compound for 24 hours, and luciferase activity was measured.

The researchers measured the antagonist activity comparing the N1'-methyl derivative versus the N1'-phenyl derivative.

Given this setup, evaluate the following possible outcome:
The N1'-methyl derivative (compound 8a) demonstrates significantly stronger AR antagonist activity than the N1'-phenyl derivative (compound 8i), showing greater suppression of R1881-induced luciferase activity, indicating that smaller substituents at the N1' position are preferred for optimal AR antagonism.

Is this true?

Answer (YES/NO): YES